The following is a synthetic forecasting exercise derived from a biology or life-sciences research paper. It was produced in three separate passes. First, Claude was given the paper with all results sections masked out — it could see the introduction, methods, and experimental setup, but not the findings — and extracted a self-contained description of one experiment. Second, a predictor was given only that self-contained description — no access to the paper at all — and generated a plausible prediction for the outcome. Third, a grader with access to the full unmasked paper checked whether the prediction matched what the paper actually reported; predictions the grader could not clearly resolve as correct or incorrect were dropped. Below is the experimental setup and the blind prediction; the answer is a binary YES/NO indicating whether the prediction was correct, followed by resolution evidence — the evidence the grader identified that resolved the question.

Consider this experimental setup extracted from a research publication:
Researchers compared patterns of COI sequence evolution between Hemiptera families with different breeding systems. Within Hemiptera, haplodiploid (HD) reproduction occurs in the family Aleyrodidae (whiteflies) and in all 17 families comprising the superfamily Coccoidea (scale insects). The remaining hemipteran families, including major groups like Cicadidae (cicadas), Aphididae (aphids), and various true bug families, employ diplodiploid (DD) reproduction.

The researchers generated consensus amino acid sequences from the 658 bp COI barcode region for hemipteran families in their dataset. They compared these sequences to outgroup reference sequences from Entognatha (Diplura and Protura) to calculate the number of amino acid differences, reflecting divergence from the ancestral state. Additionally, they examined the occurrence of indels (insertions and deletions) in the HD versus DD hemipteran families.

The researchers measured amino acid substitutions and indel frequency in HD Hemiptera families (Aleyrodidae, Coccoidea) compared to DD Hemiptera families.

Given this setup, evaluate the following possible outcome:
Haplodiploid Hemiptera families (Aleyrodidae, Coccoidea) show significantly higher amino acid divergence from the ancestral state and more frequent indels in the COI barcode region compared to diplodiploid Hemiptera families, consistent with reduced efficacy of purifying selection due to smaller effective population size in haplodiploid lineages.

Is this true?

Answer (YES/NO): YES